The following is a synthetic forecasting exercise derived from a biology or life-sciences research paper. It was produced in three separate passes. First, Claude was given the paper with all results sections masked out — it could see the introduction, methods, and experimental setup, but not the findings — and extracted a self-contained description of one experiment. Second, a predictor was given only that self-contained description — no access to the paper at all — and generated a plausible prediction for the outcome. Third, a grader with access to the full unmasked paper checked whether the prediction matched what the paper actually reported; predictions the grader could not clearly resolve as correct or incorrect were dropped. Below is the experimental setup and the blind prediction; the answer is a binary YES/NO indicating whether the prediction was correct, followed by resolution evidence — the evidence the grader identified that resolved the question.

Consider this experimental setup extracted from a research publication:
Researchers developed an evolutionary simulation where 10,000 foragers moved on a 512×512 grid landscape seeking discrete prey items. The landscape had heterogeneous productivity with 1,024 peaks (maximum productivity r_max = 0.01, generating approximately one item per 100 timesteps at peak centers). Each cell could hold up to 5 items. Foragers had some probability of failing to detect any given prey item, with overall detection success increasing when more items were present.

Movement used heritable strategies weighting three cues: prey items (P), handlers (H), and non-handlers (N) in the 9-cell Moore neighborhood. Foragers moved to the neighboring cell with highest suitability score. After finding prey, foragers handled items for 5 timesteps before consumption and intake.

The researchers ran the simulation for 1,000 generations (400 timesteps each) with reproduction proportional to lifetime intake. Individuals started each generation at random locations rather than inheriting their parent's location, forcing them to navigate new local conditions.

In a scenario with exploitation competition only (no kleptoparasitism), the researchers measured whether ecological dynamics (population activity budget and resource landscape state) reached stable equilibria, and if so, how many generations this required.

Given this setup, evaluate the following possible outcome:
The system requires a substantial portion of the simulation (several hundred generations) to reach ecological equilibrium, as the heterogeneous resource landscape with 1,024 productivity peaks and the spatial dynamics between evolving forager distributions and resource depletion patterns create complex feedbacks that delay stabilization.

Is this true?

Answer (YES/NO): NO